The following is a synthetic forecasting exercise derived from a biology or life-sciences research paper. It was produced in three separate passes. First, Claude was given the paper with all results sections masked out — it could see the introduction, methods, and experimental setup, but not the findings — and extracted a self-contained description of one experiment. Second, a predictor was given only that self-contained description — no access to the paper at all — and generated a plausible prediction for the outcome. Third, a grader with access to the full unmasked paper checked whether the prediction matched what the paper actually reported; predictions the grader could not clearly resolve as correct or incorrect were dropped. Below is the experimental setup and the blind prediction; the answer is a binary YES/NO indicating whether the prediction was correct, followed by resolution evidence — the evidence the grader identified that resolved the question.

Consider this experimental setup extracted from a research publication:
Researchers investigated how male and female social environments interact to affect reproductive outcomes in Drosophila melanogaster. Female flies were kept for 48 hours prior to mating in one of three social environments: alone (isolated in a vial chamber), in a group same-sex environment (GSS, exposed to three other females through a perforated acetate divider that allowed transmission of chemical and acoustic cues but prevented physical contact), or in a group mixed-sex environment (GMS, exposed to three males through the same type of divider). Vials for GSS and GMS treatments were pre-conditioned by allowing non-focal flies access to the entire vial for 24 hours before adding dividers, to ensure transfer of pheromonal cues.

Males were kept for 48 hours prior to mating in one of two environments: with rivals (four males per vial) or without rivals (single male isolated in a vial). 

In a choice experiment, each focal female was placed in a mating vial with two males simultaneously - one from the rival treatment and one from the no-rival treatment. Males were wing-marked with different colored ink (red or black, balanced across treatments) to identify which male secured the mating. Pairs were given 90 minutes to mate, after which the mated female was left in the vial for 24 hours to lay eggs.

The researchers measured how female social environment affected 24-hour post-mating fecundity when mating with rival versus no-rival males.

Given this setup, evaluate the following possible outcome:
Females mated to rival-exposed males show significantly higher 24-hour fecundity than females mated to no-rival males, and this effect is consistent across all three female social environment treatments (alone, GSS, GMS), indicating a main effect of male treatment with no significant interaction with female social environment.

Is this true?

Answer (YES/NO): NO